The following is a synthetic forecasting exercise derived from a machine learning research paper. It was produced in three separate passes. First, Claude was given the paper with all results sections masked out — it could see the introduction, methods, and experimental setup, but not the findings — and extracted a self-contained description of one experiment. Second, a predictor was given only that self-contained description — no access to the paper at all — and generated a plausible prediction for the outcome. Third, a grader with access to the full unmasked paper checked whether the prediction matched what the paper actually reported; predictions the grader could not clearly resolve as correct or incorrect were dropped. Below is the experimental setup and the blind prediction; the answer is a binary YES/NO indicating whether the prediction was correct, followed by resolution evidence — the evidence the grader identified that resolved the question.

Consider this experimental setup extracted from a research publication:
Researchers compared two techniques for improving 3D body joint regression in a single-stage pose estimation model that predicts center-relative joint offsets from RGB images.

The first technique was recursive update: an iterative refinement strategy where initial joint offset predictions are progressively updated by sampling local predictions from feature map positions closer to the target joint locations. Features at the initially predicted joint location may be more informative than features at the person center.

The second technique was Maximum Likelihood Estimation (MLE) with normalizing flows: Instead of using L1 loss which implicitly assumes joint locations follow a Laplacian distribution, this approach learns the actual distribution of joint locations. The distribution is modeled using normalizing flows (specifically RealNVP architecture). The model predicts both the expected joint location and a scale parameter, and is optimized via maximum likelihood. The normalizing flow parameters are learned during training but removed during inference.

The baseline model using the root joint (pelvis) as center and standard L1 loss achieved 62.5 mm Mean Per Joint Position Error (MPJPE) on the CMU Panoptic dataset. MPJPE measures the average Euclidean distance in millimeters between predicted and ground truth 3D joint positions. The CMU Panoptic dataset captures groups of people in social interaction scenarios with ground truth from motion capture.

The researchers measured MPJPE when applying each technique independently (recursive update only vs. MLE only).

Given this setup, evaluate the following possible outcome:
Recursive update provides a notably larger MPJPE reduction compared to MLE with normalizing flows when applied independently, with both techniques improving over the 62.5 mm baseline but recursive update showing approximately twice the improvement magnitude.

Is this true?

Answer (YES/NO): NO